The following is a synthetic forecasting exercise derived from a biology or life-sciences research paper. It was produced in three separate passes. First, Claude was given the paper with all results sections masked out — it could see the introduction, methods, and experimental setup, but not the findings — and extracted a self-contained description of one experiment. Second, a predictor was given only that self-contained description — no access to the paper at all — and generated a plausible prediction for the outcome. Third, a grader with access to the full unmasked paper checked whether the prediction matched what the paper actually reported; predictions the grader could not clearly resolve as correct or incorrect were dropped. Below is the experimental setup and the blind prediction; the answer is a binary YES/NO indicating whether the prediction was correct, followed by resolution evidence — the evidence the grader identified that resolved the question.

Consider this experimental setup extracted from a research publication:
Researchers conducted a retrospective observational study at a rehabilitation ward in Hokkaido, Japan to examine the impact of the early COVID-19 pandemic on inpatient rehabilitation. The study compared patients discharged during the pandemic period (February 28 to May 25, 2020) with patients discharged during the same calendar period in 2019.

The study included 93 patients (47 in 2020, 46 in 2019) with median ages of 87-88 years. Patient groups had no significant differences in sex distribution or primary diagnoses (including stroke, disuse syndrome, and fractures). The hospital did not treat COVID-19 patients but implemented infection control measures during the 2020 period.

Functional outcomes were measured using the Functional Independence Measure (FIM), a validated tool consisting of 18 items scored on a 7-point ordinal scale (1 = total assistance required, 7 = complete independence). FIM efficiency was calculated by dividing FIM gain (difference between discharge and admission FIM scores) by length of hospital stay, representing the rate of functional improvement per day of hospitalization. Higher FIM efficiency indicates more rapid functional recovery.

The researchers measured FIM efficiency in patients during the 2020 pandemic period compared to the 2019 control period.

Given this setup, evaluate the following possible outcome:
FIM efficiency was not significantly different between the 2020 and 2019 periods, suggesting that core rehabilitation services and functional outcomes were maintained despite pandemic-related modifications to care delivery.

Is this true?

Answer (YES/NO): YES